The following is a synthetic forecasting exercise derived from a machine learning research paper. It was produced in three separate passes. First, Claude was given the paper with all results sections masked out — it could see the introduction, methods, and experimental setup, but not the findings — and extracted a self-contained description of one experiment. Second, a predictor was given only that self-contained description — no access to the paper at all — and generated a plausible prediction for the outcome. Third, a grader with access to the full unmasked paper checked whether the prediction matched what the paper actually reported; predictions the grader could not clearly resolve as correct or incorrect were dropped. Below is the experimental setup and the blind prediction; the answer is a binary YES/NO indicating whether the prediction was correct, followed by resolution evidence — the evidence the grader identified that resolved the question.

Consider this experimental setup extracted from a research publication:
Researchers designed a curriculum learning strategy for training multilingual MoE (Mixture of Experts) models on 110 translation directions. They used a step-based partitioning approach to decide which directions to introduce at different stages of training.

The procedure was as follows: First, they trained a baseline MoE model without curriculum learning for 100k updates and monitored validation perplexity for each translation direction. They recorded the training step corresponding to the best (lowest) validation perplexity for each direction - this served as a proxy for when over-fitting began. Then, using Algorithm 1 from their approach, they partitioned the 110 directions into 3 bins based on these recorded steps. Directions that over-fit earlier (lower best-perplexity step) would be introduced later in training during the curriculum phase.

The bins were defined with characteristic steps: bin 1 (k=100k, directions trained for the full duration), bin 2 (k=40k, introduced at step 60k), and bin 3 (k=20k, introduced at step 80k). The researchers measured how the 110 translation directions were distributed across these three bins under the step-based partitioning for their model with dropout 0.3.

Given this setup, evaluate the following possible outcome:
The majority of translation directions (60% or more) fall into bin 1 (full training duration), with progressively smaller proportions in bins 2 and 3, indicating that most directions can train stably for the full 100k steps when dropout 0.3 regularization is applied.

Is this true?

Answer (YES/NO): NO